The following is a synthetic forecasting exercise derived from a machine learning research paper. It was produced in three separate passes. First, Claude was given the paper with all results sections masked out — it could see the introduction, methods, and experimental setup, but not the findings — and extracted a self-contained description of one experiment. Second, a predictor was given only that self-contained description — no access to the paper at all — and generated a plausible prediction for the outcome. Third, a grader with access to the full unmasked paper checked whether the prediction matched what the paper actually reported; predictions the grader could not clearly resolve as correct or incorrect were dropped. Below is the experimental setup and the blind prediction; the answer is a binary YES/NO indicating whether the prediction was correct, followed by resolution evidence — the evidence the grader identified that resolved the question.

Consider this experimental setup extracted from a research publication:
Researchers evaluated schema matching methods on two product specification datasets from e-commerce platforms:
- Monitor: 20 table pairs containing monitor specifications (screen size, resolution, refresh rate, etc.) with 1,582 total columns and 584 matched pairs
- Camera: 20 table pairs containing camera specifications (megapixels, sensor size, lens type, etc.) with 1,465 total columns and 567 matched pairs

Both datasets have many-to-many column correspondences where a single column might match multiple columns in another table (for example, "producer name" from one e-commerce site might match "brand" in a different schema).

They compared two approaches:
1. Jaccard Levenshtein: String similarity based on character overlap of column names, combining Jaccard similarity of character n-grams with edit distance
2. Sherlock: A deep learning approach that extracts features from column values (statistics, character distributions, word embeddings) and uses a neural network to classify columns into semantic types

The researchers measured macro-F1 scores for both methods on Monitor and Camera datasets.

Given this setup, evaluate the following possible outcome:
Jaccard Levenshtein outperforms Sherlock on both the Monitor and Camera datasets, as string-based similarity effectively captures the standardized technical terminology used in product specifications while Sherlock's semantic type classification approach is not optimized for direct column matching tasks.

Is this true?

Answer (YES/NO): YES